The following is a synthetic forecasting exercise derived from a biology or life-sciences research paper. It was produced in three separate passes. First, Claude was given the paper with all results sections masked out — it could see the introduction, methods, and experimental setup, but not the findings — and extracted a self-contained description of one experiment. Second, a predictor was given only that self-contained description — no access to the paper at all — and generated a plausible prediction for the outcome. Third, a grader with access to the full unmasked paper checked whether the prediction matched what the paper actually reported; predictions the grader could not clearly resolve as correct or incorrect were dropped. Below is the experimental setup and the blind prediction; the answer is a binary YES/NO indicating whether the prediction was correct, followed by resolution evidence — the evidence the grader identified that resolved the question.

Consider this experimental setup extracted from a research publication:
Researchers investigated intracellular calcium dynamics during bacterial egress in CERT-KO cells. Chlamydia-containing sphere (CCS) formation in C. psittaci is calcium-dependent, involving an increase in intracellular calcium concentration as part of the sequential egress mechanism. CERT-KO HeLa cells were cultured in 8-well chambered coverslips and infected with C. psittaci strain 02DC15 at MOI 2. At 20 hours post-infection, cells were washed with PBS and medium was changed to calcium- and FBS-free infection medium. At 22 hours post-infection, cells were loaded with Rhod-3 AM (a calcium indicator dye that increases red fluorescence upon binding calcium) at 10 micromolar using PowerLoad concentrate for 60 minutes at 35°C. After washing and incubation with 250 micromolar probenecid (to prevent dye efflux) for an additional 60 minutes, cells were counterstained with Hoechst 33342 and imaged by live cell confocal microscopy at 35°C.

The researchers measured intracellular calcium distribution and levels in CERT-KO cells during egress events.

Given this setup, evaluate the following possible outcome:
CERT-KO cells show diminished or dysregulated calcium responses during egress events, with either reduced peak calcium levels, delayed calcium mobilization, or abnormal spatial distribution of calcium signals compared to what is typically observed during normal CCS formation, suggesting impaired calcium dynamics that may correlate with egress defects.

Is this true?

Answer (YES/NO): NO